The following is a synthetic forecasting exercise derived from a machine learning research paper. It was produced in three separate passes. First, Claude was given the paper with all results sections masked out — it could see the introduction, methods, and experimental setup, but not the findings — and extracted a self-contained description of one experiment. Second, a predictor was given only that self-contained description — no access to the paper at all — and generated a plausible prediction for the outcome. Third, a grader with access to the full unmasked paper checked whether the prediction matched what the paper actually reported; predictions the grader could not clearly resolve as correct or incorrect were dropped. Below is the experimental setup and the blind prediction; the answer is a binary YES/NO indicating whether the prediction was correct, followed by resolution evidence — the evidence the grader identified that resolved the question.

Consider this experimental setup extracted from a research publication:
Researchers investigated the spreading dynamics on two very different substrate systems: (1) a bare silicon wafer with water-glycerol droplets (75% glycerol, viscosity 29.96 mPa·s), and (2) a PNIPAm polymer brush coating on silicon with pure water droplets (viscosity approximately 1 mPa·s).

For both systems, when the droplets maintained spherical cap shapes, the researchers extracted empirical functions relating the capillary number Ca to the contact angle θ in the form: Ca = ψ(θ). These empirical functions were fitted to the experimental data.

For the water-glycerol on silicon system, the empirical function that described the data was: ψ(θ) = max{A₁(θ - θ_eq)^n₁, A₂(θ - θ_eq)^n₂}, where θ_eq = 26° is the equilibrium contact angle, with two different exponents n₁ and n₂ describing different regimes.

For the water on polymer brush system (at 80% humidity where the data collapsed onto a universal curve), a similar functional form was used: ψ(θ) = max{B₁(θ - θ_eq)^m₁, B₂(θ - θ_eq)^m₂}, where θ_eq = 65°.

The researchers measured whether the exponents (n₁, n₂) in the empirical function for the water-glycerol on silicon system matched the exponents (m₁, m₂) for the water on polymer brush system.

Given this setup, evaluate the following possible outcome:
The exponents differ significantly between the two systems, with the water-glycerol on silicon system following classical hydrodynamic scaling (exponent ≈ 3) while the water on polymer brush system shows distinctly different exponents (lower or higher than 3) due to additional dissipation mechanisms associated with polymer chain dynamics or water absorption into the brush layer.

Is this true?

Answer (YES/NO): NO